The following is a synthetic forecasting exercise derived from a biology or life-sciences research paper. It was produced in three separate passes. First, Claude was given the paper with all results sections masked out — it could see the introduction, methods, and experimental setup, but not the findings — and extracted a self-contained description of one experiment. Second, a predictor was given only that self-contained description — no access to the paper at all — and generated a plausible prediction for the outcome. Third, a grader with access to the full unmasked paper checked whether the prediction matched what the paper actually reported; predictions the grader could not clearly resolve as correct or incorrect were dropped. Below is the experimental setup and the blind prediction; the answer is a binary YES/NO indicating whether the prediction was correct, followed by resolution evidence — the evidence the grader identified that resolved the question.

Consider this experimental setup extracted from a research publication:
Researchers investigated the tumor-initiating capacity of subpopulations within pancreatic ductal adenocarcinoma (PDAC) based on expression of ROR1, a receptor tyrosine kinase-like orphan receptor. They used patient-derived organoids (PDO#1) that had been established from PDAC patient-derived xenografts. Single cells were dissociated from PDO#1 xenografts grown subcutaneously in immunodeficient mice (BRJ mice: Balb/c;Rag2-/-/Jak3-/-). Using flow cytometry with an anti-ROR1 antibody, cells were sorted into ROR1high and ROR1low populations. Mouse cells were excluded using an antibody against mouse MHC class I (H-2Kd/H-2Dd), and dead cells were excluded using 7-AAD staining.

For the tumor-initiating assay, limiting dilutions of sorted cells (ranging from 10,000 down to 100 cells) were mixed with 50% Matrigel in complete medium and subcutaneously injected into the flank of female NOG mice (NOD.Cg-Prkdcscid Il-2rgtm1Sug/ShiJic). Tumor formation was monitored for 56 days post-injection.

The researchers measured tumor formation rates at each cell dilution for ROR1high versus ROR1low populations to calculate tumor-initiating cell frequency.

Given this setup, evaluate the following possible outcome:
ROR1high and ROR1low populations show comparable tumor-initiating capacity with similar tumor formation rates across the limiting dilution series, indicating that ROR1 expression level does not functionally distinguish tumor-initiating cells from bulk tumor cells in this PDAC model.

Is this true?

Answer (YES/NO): NO